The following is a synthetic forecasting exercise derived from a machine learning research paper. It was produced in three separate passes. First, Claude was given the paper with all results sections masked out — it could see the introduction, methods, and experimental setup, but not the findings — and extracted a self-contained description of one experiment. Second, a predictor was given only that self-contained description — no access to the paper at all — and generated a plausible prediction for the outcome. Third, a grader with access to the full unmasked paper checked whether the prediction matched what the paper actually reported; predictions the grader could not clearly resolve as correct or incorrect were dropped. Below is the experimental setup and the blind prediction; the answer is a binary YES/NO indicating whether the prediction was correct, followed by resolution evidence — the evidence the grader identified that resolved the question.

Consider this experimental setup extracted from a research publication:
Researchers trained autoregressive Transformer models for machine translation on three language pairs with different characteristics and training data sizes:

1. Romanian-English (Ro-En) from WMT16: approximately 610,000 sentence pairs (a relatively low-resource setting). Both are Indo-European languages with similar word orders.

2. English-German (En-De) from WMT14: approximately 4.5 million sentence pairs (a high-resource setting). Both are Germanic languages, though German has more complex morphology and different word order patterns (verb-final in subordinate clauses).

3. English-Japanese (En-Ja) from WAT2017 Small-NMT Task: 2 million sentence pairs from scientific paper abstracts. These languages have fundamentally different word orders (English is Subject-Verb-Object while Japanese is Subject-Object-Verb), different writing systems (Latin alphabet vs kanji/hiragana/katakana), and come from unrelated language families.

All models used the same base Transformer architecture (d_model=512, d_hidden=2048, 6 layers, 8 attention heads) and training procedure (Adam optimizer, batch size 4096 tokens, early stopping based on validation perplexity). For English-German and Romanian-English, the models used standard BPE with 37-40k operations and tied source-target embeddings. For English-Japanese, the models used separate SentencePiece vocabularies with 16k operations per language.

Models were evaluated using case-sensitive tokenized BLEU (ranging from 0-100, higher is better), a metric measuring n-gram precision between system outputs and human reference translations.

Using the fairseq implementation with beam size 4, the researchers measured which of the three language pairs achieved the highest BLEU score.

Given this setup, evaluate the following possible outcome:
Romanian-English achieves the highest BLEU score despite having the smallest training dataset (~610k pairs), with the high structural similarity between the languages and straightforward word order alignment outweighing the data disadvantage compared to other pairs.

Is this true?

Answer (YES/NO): NO